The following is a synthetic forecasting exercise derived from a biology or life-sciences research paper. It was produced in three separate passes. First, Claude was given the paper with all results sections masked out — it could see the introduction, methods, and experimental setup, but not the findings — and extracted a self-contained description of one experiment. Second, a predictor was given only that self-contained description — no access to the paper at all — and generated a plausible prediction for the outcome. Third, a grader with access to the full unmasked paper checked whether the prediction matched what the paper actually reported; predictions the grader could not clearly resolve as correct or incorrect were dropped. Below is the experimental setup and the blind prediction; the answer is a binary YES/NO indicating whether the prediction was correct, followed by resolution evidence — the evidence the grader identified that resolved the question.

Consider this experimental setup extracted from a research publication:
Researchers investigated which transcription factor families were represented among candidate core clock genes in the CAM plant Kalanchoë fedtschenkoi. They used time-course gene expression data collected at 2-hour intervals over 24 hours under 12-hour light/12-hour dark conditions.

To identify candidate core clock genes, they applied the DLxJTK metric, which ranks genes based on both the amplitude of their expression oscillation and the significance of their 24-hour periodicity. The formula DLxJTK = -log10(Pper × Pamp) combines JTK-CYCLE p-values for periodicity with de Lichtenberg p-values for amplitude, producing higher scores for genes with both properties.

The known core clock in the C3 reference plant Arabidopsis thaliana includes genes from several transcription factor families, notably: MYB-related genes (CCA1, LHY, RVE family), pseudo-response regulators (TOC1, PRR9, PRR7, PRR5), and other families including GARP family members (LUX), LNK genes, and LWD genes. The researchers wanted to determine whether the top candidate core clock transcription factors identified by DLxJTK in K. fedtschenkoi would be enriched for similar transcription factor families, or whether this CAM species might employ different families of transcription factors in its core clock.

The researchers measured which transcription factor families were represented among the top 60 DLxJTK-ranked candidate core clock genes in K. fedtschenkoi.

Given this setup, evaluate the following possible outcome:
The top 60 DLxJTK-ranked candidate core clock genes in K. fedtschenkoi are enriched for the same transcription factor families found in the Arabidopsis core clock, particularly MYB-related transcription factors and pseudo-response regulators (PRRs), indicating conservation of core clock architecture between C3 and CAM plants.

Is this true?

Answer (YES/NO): NO